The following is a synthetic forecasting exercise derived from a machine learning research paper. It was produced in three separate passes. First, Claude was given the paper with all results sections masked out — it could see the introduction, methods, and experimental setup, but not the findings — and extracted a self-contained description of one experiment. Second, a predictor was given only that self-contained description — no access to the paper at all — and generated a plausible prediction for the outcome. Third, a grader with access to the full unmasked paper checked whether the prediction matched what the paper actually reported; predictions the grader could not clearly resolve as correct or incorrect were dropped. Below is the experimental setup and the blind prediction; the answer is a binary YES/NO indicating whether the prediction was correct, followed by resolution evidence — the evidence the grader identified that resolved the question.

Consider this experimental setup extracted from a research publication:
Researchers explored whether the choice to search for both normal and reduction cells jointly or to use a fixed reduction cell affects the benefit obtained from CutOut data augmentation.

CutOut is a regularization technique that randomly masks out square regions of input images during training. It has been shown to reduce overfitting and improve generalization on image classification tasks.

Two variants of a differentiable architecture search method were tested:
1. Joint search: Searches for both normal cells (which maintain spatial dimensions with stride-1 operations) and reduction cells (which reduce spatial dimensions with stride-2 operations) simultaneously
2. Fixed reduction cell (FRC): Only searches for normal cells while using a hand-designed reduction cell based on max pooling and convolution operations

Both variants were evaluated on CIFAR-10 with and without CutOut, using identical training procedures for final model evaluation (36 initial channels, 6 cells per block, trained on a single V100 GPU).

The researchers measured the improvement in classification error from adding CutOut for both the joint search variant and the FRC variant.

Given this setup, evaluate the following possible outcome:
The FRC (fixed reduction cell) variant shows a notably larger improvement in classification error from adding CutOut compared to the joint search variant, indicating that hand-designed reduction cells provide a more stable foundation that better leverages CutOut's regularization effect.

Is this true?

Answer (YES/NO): NO